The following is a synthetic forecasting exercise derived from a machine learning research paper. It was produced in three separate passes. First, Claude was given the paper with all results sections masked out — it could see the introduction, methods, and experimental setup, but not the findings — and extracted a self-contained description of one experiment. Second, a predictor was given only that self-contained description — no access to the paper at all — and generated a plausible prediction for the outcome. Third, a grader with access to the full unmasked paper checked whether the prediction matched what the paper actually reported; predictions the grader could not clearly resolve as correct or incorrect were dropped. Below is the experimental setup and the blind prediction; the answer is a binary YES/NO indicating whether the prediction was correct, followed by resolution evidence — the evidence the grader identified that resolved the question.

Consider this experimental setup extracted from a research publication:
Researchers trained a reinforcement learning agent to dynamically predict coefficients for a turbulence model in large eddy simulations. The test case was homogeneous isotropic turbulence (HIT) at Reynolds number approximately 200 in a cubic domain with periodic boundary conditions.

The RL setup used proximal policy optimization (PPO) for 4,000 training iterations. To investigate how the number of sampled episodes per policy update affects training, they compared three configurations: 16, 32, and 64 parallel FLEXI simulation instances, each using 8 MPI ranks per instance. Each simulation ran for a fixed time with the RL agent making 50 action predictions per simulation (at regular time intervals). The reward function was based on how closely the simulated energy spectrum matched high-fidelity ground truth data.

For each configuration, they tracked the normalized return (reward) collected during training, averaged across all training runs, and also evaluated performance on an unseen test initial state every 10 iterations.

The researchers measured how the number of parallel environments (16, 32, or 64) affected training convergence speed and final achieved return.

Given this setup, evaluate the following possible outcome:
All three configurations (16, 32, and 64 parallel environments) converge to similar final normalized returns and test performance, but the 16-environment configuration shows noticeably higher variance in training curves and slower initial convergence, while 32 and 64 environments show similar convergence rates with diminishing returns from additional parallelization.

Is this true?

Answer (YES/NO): NO